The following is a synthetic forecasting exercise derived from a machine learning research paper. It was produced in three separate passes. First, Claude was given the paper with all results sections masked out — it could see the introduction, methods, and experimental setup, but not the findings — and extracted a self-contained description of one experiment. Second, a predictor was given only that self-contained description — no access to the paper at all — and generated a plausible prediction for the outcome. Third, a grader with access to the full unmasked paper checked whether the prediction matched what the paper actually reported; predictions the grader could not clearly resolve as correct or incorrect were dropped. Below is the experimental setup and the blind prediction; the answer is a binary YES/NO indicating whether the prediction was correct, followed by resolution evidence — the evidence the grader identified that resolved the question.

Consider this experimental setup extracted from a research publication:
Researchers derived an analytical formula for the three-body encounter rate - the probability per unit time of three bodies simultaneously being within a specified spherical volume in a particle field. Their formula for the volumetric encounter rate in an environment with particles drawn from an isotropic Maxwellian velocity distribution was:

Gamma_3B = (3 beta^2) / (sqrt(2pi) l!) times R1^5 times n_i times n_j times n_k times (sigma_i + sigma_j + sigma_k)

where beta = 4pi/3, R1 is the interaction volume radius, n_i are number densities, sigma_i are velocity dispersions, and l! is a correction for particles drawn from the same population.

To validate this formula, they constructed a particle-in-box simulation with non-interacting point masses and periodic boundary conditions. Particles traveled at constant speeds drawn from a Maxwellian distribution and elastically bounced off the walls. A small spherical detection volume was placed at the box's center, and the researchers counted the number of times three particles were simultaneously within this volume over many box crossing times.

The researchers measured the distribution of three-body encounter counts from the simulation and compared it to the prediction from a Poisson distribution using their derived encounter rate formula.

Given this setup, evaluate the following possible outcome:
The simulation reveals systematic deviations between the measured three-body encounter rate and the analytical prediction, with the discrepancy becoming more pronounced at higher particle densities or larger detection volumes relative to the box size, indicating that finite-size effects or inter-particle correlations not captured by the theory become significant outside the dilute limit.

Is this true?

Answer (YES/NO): NO